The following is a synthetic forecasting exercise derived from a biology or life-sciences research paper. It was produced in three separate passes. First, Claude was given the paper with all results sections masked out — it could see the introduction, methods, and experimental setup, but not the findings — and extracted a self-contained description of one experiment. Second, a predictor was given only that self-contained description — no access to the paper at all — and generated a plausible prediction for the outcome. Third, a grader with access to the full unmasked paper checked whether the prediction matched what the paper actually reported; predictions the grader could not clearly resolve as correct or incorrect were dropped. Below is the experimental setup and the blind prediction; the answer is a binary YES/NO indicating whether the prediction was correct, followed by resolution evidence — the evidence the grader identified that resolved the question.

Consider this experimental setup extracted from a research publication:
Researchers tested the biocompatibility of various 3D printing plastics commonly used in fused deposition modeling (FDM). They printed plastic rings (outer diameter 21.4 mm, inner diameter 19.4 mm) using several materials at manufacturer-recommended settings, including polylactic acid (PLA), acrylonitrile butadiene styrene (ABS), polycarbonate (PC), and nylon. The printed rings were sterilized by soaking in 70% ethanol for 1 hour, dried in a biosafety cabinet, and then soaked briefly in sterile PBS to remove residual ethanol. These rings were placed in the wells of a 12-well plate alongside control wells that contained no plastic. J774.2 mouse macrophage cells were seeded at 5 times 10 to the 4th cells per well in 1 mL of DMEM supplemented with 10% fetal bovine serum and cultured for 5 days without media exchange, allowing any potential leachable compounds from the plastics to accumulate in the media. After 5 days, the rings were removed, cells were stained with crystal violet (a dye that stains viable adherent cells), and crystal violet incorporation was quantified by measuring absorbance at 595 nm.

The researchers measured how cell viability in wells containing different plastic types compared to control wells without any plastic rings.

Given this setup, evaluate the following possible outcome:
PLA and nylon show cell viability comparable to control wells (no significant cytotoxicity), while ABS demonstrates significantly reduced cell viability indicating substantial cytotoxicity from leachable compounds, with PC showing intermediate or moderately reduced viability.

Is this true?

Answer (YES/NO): NO